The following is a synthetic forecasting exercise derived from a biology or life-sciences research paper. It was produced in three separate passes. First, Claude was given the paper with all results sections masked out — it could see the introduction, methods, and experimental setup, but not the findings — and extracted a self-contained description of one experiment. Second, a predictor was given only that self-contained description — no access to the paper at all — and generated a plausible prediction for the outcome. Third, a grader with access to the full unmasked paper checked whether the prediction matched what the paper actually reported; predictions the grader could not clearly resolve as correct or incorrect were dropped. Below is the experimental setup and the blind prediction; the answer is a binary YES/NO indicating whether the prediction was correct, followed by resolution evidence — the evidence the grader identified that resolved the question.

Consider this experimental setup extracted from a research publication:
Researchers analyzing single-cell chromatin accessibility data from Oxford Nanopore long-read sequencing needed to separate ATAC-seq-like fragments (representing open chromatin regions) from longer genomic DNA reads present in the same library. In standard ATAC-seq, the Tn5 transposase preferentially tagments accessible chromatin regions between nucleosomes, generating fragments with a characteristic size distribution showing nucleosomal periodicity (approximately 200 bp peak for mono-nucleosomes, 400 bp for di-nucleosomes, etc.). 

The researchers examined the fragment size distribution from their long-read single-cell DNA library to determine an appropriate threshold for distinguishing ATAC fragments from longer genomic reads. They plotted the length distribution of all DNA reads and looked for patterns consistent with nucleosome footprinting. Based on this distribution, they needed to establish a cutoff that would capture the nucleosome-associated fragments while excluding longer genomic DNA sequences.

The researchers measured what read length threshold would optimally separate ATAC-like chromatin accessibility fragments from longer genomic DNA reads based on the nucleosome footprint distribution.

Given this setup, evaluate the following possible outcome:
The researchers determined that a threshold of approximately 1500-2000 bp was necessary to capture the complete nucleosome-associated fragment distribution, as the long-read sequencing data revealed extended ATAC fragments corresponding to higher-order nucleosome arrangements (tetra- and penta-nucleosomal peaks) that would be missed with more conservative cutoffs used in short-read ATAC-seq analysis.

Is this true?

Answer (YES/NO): NO